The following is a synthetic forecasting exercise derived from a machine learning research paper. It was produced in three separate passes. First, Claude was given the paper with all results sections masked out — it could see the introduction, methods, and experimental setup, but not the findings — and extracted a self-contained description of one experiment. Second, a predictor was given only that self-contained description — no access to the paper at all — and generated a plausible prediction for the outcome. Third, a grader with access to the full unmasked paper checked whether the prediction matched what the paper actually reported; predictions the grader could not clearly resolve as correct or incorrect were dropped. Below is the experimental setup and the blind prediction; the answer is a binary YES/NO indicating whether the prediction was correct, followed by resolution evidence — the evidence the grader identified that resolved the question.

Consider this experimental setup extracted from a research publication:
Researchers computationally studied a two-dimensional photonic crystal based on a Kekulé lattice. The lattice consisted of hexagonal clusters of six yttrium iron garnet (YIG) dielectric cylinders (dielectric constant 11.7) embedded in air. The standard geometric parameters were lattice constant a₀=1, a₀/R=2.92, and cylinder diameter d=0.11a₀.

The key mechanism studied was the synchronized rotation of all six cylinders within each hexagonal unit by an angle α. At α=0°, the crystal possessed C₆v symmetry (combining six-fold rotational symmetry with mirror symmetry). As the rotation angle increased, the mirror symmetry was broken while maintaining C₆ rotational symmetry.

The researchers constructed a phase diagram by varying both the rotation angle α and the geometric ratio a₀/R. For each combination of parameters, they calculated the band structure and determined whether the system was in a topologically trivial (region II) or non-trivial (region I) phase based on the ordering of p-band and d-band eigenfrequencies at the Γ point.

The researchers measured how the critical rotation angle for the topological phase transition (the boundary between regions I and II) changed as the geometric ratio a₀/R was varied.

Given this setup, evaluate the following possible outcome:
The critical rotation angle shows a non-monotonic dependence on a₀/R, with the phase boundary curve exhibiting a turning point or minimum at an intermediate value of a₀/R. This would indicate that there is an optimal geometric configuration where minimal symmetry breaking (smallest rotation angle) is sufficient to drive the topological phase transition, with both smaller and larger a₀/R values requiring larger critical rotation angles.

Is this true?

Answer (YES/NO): NO